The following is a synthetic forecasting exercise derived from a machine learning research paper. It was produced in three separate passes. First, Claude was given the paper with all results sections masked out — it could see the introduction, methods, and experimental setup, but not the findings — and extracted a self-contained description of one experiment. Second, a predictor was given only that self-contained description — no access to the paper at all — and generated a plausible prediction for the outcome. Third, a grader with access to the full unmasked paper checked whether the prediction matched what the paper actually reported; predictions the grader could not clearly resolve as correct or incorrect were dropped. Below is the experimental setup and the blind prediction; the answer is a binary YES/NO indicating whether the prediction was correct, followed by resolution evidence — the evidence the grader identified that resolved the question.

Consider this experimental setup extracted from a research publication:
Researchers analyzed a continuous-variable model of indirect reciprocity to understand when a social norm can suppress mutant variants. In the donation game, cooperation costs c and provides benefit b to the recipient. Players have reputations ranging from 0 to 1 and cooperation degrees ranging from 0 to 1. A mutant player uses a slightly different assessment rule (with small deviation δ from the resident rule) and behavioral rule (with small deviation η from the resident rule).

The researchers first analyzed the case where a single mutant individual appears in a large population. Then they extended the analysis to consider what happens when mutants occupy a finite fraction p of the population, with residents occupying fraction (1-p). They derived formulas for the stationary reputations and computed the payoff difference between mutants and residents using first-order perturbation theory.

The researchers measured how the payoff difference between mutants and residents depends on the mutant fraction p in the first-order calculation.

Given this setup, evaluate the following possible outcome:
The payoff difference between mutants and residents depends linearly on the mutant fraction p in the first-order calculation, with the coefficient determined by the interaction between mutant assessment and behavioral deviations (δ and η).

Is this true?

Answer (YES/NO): NO